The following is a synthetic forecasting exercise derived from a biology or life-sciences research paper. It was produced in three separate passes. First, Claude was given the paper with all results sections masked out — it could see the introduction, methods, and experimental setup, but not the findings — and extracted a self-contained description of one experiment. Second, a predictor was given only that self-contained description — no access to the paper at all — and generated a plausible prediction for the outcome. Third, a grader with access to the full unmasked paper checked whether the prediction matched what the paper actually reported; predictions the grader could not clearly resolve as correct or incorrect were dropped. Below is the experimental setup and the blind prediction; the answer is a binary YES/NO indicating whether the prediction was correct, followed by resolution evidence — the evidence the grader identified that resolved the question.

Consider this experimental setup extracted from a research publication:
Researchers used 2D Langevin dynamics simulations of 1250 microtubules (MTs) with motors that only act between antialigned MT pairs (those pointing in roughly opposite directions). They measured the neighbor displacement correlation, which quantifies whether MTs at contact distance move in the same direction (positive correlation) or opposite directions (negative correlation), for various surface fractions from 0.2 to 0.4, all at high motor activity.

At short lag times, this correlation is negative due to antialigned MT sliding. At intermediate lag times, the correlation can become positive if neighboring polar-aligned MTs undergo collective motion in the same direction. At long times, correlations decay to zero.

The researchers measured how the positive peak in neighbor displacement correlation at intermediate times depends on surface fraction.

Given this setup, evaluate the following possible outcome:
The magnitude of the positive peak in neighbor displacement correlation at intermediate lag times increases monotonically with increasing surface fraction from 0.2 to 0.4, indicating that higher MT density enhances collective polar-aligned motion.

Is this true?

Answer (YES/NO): YES